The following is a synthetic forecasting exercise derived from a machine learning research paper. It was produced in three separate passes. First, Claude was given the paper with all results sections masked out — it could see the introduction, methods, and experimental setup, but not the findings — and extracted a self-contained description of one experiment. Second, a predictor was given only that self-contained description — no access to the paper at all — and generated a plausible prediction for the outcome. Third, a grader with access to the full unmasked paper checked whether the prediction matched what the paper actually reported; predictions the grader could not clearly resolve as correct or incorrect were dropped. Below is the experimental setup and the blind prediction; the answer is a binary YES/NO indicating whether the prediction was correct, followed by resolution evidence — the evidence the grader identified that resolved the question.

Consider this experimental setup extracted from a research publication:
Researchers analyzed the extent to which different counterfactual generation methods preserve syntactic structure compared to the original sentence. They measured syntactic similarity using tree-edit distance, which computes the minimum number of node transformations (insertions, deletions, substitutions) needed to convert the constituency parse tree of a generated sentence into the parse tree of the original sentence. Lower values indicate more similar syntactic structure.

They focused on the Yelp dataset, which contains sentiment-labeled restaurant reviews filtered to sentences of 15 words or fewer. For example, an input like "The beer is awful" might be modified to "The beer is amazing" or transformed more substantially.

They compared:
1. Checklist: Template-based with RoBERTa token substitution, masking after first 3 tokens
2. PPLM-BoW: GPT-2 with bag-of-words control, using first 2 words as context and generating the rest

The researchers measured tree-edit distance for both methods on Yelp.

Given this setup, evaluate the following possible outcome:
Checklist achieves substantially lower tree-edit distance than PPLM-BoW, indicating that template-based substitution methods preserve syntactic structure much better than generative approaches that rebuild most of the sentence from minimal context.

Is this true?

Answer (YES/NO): YES